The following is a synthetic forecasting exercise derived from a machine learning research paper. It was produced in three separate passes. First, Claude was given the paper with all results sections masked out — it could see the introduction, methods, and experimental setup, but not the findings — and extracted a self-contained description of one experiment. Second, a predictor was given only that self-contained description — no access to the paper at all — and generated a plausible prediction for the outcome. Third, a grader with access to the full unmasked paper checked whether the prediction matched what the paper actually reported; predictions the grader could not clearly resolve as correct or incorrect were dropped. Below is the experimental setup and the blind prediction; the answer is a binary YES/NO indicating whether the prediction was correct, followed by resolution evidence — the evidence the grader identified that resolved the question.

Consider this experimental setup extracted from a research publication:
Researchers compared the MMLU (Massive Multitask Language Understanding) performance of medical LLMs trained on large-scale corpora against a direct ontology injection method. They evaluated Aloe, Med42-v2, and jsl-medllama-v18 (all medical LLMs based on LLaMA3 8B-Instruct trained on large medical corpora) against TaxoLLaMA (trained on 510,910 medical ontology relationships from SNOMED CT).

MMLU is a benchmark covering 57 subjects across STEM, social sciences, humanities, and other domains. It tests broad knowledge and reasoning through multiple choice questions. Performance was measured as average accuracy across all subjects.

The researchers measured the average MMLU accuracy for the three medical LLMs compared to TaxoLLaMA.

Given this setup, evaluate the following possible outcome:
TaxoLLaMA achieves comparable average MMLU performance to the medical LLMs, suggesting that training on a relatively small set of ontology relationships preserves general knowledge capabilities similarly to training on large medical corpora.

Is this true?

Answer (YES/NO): NO